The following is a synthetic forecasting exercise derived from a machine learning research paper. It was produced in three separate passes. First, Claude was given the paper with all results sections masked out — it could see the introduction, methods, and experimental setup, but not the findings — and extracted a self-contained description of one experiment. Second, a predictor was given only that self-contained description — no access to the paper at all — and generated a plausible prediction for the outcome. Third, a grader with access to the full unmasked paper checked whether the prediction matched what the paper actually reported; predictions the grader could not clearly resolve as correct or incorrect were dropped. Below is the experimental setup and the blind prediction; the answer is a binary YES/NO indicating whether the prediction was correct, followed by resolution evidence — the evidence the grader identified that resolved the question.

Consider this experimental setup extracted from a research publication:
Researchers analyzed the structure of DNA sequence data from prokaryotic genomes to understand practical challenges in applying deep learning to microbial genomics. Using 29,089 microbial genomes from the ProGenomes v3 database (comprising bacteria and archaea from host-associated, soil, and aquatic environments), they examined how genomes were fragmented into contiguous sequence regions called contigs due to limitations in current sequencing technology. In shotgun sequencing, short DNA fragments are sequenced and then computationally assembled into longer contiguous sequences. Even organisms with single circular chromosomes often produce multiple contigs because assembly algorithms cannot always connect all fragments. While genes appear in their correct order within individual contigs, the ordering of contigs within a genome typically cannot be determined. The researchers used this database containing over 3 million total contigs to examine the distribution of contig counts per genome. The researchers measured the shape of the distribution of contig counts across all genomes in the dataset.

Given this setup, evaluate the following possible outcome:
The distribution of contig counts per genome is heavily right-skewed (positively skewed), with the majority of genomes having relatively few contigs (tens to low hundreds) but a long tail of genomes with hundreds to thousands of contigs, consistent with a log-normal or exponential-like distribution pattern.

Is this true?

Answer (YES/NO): YES